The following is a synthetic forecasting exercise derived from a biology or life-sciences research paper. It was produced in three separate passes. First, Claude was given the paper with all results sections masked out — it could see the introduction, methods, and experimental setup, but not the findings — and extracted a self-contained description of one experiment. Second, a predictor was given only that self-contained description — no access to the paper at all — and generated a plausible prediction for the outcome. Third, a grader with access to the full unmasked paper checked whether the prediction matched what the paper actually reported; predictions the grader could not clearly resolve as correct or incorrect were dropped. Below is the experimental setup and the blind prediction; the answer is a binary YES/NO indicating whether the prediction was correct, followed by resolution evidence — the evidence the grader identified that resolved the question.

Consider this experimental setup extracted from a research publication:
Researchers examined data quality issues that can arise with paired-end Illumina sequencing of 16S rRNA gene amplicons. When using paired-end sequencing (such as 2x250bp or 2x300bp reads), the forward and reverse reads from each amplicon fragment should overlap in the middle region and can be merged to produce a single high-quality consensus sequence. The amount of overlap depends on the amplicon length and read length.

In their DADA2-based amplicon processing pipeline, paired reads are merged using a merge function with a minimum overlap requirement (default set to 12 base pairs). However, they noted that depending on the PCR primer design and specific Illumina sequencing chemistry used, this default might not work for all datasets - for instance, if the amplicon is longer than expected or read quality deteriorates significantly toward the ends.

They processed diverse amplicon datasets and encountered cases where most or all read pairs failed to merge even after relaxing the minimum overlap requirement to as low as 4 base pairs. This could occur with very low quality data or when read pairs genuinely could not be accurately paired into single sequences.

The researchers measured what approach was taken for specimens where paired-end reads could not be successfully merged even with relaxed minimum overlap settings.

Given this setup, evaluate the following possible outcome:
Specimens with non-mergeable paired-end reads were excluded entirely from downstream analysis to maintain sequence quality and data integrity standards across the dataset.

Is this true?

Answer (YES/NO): NO